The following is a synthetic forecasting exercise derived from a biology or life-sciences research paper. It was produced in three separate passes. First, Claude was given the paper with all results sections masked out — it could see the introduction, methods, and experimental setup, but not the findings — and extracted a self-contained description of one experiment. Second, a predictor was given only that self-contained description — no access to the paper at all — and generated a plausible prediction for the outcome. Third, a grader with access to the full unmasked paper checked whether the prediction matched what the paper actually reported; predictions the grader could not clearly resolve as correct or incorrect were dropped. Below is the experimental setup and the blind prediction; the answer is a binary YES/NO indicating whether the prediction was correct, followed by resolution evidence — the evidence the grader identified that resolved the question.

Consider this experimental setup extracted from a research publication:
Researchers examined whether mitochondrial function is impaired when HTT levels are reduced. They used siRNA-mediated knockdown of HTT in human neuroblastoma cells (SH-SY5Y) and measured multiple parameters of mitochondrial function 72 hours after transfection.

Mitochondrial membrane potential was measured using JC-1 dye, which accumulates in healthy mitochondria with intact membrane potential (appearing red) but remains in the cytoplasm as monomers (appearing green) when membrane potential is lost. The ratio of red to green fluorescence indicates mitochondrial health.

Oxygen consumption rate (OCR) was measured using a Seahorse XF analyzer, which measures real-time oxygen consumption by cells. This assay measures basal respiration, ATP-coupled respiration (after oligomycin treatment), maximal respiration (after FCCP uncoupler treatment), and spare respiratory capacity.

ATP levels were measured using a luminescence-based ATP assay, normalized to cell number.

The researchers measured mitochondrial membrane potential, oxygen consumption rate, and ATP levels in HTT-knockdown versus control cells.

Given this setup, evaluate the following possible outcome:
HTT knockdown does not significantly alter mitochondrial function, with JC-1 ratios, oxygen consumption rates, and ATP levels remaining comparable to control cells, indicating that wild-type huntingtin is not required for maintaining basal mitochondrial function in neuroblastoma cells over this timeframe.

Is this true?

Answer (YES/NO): NO